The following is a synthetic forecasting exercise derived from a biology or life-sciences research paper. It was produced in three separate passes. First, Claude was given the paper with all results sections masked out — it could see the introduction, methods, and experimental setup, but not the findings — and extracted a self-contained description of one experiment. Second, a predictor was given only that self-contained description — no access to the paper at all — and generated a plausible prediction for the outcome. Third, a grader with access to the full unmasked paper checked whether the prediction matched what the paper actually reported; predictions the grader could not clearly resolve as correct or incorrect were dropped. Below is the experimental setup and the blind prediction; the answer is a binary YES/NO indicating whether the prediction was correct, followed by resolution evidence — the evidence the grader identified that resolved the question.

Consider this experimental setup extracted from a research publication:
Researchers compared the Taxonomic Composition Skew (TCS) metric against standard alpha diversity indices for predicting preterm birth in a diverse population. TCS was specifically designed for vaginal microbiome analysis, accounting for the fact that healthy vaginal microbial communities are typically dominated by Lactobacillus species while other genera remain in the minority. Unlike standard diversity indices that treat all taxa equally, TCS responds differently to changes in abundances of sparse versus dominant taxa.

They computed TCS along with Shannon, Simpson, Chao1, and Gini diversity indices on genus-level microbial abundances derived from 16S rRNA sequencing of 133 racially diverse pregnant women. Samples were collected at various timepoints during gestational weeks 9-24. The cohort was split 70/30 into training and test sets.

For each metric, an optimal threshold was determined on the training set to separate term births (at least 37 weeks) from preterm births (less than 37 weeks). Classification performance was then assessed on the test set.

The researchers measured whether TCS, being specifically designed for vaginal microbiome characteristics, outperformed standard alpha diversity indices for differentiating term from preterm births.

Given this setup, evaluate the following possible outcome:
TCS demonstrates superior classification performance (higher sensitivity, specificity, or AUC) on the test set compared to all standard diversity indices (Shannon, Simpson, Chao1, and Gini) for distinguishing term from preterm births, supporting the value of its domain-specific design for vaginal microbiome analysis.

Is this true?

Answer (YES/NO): NO